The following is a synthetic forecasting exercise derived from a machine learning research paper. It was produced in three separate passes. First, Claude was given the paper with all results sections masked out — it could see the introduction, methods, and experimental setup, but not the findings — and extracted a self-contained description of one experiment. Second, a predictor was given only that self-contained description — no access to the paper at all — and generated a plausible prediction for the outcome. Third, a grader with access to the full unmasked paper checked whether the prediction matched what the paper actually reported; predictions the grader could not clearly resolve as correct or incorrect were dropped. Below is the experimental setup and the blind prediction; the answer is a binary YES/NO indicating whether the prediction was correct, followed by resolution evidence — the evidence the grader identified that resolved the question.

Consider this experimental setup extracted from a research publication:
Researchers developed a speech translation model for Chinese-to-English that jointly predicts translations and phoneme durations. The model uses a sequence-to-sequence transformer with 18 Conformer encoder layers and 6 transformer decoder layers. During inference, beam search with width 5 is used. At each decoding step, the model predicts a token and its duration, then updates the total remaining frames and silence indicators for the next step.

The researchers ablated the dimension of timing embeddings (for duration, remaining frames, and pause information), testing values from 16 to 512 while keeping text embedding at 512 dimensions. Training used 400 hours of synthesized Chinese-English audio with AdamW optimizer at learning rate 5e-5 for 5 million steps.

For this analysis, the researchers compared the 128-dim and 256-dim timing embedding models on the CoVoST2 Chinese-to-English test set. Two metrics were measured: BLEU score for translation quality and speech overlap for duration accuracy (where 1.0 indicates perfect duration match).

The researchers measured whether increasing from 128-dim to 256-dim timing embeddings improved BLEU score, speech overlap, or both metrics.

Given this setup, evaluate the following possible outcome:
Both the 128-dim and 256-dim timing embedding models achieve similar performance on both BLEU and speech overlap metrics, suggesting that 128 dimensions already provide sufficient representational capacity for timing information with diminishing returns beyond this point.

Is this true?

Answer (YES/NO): NO